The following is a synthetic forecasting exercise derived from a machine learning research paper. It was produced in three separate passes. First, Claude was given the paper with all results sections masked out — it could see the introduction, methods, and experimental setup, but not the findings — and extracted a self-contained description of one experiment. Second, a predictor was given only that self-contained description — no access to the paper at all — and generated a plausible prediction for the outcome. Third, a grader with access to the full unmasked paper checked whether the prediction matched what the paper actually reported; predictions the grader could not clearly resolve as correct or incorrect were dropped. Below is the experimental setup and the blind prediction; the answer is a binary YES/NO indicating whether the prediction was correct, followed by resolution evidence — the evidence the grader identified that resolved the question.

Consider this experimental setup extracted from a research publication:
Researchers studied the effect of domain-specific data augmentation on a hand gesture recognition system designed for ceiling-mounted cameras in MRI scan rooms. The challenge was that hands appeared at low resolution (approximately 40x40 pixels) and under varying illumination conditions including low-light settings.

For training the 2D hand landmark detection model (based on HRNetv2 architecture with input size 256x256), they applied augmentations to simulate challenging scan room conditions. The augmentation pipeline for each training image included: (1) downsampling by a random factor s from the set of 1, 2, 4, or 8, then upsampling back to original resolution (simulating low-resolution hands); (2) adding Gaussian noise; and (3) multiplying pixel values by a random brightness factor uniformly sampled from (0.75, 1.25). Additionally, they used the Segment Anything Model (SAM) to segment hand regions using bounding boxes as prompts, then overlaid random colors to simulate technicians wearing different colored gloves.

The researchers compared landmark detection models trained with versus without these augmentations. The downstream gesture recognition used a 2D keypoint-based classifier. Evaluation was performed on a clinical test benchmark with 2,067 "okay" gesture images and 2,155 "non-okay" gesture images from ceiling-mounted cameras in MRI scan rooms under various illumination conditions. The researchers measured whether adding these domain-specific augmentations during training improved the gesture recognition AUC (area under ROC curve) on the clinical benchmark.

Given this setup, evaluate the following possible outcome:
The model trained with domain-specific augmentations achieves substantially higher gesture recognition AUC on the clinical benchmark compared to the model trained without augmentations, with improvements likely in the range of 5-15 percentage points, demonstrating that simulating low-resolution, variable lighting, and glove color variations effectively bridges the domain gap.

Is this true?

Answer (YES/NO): NO